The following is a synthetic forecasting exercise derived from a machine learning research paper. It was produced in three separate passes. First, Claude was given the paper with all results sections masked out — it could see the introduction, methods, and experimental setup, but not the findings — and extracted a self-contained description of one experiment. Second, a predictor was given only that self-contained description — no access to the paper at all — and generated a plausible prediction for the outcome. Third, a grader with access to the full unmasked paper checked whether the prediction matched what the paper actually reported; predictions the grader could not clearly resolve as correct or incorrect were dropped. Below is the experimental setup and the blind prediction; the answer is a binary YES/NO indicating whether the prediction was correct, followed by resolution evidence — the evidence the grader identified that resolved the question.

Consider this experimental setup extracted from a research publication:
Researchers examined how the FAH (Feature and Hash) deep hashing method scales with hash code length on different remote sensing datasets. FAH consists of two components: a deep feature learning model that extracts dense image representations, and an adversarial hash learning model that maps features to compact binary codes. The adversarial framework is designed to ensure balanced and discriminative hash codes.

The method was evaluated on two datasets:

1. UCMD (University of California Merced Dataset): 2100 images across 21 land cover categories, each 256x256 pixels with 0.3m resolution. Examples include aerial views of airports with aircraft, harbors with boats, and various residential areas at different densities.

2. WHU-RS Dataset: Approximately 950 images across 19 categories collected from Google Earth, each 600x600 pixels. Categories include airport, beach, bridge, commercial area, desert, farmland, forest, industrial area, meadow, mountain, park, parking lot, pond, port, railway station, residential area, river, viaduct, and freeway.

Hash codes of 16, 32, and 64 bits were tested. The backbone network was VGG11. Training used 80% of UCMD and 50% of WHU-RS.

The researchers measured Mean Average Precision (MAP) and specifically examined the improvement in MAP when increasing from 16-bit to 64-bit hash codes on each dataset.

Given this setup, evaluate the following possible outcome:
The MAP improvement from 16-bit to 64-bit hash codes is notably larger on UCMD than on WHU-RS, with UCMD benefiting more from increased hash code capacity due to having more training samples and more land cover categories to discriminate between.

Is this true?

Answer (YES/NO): NO